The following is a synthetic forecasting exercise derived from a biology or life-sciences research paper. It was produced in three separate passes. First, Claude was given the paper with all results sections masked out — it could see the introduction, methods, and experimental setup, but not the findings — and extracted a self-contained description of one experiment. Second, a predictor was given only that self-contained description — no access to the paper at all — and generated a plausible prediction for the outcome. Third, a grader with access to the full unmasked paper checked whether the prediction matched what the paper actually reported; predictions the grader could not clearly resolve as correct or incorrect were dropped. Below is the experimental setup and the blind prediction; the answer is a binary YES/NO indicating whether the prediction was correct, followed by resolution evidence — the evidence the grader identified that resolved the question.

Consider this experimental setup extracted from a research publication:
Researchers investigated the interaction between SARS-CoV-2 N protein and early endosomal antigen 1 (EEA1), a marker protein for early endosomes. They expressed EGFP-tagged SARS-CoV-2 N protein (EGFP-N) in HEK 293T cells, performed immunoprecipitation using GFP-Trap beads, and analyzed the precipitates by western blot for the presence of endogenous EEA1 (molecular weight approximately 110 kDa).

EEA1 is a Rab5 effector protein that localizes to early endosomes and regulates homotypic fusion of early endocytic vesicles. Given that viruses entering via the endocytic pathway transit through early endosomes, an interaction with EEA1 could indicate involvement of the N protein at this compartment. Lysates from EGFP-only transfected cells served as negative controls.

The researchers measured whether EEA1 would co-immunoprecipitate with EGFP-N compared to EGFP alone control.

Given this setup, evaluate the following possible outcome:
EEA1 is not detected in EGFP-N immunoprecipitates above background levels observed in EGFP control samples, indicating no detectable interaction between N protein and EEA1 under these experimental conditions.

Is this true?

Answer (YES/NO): YES